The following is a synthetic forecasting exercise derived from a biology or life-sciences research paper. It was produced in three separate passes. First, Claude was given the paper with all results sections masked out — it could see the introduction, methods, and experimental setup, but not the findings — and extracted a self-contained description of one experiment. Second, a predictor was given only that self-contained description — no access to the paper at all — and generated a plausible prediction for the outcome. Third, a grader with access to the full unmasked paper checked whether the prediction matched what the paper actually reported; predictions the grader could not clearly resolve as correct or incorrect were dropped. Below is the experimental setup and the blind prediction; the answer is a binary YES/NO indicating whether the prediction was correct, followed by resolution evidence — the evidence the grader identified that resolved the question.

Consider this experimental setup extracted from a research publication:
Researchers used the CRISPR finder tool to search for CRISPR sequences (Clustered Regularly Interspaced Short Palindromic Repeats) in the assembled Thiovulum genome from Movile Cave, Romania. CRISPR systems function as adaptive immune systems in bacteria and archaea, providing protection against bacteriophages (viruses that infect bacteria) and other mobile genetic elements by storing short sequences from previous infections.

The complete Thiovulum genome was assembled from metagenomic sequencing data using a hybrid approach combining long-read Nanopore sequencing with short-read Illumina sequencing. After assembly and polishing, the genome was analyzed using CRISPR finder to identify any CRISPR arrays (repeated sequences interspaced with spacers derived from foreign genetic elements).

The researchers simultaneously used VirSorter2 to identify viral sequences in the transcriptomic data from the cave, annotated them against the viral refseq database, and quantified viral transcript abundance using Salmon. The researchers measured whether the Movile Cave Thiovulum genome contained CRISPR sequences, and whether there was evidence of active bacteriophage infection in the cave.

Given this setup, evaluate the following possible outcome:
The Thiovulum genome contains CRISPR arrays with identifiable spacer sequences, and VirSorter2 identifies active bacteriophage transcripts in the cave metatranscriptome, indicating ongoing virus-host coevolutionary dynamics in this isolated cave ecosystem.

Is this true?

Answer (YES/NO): YES